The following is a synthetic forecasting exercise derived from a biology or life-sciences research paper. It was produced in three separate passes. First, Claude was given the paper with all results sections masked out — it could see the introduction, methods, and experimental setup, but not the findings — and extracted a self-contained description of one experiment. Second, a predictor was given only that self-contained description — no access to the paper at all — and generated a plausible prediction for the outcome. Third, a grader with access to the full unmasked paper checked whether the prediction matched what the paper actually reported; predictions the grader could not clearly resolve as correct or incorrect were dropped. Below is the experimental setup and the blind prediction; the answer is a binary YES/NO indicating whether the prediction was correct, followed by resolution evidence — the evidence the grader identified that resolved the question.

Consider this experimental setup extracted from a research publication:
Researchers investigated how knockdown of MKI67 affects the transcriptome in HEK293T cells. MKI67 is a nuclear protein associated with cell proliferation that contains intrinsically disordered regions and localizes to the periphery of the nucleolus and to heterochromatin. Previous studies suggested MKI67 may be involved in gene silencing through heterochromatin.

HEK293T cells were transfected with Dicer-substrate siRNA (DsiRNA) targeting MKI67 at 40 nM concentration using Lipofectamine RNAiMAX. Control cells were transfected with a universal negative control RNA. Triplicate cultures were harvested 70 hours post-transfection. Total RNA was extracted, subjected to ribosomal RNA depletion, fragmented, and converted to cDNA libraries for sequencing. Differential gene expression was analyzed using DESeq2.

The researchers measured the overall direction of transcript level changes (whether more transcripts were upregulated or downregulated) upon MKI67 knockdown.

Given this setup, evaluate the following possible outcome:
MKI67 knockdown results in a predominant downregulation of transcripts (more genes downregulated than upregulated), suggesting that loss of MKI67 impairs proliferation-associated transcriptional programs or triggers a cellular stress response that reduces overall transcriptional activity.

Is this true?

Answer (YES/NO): NO